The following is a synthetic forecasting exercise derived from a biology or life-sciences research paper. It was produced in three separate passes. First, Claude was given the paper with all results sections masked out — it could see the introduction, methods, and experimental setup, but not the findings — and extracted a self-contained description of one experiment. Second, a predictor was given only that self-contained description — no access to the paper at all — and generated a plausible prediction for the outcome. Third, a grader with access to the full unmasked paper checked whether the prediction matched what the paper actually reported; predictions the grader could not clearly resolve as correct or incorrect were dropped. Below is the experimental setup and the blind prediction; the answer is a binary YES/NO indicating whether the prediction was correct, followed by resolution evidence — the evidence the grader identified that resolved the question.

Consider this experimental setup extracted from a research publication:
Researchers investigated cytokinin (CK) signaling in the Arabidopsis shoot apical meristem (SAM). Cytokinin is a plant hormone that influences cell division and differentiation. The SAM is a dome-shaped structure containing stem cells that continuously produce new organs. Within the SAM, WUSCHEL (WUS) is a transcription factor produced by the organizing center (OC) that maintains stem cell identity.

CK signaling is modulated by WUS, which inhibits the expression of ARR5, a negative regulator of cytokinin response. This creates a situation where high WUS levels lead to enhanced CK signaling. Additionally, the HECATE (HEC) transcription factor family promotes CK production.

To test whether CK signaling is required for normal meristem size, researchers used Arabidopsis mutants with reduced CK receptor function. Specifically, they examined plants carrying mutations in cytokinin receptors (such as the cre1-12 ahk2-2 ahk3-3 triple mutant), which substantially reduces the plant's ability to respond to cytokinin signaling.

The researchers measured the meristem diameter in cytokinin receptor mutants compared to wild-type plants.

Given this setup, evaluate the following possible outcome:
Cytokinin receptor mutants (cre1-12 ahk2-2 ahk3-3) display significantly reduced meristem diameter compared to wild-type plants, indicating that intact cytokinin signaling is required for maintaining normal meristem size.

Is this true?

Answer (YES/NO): YES